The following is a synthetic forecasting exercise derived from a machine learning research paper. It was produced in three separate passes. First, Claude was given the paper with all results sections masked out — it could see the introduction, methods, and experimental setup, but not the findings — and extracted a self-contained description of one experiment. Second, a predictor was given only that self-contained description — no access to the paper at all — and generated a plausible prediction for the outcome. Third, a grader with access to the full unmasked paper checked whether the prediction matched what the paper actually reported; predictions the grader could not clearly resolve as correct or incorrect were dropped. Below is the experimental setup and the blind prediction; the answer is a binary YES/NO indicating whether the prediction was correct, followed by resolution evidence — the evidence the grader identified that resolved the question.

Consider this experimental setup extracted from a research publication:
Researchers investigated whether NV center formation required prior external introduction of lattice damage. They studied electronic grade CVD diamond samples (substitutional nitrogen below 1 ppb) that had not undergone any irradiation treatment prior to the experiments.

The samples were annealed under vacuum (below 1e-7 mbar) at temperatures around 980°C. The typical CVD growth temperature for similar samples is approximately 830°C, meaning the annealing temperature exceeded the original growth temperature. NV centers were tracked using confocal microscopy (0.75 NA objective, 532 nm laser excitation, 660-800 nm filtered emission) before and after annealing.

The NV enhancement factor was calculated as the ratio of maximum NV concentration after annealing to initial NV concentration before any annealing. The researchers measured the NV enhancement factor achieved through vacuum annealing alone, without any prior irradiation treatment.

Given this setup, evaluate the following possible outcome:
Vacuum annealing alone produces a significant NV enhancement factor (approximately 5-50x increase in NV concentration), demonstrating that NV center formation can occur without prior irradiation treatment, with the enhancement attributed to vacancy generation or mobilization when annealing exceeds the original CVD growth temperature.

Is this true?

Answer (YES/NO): YES